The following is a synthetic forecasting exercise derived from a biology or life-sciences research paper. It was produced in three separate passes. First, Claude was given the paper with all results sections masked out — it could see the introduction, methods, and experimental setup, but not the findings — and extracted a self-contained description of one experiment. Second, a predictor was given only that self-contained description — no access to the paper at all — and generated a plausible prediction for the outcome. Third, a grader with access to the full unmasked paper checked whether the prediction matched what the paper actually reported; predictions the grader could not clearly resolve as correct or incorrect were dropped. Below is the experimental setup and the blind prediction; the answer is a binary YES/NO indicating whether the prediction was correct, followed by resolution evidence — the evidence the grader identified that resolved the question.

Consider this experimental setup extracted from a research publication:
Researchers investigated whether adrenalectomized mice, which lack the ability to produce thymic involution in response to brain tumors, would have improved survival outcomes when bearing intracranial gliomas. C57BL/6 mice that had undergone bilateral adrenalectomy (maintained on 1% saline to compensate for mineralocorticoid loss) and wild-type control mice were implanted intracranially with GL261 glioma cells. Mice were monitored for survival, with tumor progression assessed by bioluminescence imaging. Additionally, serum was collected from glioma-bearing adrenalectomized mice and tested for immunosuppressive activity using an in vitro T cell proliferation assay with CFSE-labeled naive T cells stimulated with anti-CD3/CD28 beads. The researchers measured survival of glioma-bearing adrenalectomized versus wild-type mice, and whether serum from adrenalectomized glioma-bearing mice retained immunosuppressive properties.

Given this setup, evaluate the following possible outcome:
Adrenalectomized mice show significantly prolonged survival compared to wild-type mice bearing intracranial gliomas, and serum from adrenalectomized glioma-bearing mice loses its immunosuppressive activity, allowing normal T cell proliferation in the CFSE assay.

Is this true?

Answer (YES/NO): NO